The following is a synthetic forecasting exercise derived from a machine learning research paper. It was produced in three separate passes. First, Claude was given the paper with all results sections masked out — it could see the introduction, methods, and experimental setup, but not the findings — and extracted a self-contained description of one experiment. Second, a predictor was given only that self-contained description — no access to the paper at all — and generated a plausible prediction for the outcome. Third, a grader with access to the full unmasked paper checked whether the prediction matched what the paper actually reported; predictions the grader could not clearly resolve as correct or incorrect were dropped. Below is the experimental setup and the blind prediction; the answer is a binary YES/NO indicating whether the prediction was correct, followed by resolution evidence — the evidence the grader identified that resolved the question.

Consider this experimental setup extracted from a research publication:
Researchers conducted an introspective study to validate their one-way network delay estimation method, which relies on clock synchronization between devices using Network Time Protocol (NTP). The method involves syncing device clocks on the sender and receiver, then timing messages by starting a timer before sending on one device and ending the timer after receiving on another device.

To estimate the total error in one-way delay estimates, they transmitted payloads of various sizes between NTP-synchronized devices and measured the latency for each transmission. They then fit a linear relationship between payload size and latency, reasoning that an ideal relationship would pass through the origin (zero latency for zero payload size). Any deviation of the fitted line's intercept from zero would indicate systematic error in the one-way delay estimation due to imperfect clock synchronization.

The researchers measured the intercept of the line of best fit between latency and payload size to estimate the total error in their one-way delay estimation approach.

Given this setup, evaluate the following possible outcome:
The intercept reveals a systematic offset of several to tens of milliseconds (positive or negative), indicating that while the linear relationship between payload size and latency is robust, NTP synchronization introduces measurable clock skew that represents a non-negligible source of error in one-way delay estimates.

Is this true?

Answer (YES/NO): NO